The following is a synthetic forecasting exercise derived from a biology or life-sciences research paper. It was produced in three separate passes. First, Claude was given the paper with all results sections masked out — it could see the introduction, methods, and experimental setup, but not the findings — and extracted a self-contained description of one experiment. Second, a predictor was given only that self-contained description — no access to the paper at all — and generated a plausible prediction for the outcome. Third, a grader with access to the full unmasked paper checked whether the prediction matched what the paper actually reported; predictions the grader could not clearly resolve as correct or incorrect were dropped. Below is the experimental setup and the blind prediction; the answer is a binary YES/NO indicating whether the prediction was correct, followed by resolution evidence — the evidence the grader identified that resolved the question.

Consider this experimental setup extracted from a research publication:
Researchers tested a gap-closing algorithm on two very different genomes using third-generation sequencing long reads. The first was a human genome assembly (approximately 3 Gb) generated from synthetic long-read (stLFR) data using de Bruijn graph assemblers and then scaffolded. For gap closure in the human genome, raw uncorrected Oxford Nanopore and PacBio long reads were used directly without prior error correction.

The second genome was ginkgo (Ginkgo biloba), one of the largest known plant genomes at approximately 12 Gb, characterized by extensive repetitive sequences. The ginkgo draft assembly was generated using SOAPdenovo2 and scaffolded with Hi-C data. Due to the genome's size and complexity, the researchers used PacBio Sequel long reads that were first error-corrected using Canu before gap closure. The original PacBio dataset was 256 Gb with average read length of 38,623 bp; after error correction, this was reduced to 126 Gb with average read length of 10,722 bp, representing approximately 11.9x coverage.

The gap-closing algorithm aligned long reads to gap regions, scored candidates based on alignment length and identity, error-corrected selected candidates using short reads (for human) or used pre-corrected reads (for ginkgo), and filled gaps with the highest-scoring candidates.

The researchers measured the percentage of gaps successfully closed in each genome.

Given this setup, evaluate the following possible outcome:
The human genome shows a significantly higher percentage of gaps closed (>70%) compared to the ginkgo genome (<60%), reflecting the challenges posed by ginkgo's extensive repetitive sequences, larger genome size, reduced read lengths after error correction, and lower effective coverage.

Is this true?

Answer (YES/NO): NO